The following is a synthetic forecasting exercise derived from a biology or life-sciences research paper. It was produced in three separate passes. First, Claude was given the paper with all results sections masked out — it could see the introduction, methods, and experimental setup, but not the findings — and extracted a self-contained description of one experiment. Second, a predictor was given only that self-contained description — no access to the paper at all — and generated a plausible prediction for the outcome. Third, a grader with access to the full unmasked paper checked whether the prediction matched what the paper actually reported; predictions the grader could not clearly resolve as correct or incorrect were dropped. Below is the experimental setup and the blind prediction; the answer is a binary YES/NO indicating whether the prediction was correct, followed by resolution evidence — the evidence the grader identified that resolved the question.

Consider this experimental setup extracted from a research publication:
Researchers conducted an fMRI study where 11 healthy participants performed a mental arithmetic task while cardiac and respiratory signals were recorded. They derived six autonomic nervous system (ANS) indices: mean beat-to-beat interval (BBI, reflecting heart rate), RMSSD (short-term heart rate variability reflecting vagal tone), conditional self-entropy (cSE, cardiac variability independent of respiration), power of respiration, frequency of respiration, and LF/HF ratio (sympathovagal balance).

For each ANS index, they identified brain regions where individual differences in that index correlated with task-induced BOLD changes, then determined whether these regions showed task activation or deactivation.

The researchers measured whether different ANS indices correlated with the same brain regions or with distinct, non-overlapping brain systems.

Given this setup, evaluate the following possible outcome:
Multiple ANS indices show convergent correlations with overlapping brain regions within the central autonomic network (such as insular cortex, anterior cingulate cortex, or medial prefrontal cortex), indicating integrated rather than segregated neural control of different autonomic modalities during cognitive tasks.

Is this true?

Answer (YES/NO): NO